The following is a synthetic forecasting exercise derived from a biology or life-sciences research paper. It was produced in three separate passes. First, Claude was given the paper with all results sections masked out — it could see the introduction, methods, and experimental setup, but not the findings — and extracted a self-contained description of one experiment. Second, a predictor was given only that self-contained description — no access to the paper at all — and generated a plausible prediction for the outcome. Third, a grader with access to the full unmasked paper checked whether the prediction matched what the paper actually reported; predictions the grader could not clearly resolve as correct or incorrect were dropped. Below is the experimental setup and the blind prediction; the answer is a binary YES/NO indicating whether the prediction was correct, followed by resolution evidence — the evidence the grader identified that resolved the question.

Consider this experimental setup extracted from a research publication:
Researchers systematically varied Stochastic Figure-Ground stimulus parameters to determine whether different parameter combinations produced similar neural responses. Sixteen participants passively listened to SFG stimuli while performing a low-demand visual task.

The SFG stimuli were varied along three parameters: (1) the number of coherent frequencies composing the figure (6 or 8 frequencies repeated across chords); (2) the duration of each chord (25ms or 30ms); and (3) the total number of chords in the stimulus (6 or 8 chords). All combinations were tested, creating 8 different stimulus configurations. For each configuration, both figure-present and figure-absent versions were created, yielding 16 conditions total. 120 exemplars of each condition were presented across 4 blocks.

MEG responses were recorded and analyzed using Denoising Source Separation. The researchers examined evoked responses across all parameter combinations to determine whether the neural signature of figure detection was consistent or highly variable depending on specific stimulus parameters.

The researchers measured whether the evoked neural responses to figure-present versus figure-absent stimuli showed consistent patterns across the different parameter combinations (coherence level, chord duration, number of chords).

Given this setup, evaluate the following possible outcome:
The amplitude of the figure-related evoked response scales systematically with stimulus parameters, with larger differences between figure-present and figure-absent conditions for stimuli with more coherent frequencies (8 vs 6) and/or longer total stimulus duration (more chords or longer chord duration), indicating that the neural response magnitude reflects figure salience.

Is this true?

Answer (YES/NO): NO